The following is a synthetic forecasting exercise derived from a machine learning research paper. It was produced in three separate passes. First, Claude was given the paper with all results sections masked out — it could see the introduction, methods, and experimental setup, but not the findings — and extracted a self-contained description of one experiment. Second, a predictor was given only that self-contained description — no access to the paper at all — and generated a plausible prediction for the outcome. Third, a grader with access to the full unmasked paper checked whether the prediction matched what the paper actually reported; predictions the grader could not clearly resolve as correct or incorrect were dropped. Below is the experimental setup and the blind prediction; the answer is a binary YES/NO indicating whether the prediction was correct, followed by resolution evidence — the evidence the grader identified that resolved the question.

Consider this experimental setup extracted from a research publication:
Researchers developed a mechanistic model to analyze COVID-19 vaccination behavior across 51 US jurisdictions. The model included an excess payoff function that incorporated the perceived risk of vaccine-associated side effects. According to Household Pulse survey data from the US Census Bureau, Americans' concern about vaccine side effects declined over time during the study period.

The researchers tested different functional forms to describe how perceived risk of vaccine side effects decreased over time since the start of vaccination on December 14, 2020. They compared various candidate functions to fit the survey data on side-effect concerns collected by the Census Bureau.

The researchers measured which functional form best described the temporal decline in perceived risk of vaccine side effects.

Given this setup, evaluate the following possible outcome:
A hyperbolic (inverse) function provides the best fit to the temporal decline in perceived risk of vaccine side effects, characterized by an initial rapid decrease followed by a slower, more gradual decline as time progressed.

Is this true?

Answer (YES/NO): NO